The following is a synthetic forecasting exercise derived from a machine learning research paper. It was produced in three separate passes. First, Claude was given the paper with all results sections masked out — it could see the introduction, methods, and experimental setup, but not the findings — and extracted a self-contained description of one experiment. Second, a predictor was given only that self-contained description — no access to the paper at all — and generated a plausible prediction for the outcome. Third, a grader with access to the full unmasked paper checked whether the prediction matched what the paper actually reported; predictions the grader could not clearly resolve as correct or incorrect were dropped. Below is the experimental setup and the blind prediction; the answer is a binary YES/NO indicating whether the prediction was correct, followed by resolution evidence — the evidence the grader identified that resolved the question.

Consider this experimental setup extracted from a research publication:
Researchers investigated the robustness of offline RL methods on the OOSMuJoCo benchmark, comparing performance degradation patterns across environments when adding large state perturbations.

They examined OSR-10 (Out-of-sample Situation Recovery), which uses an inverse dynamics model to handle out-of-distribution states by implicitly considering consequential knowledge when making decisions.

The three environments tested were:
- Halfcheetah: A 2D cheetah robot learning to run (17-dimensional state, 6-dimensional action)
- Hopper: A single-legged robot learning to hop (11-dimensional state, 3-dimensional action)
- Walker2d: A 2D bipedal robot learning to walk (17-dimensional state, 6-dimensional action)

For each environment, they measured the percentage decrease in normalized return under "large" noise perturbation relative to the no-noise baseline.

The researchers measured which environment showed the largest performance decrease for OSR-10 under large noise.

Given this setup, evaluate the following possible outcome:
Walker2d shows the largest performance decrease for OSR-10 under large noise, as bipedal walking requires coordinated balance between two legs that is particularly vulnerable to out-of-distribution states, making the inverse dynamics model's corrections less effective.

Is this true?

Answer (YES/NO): NO